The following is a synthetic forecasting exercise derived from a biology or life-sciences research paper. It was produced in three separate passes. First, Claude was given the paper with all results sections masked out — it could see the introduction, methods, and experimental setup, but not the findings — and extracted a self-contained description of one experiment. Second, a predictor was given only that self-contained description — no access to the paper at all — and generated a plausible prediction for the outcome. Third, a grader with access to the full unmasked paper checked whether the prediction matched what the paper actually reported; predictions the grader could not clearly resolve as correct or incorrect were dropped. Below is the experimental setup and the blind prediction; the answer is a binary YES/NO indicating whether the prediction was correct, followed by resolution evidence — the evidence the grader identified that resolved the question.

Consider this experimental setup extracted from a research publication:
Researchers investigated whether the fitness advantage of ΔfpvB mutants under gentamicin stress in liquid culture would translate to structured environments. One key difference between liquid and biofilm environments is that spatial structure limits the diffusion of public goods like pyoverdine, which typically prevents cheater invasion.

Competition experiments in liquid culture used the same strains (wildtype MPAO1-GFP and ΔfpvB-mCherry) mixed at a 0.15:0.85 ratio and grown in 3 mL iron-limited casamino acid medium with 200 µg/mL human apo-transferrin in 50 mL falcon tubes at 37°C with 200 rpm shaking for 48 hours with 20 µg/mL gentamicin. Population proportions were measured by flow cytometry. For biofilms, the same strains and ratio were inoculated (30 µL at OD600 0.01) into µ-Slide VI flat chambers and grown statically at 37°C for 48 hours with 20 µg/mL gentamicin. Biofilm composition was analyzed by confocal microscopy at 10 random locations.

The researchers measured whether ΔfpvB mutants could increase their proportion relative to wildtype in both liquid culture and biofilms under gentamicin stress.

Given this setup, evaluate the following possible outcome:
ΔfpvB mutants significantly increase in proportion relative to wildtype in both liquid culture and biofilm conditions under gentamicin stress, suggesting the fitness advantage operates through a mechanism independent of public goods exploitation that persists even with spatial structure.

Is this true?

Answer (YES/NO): YES